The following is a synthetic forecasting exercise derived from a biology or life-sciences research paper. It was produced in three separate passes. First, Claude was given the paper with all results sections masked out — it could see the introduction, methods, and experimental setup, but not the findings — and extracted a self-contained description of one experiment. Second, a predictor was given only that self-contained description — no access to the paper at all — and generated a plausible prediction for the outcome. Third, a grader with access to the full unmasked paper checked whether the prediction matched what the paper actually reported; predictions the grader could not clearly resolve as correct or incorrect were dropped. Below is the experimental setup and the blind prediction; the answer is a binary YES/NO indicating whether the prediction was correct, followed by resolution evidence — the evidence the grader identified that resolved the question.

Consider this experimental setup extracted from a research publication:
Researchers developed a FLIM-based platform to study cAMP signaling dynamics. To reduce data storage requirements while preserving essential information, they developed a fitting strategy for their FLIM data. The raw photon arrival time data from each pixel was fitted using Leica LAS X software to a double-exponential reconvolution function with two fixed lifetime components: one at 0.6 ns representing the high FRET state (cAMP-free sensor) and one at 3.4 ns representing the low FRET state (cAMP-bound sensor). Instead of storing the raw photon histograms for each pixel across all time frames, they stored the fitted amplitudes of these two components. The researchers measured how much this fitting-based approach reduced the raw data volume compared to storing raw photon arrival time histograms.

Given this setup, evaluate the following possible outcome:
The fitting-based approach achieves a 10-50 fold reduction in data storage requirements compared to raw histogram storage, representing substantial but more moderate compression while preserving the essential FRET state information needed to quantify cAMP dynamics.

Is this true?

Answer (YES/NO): YES